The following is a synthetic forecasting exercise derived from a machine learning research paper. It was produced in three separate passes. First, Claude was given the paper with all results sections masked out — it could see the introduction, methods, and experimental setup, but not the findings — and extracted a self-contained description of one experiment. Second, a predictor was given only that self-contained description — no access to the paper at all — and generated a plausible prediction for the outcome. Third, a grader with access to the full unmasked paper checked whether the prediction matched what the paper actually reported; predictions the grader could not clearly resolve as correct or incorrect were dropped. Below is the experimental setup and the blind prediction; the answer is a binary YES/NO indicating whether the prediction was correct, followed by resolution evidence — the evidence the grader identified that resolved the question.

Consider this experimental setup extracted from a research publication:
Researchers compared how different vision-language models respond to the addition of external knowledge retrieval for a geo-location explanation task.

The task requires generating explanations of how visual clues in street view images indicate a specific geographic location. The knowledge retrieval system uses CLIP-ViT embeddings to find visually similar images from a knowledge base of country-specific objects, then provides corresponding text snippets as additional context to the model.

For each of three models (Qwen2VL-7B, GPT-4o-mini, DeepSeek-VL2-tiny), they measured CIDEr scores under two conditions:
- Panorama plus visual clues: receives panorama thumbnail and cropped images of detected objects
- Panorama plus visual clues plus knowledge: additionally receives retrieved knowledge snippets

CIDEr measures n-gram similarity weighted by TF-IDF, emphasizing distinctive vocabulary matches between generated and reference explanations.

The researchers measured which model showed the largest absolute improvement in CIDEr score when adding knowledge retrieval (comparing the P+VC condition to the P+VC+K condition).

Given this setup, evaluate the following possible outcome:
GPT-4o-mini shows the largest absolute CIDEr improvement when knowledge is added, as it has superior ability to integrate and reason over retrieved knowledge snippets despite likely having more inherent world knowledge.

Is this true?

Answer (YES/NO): NO